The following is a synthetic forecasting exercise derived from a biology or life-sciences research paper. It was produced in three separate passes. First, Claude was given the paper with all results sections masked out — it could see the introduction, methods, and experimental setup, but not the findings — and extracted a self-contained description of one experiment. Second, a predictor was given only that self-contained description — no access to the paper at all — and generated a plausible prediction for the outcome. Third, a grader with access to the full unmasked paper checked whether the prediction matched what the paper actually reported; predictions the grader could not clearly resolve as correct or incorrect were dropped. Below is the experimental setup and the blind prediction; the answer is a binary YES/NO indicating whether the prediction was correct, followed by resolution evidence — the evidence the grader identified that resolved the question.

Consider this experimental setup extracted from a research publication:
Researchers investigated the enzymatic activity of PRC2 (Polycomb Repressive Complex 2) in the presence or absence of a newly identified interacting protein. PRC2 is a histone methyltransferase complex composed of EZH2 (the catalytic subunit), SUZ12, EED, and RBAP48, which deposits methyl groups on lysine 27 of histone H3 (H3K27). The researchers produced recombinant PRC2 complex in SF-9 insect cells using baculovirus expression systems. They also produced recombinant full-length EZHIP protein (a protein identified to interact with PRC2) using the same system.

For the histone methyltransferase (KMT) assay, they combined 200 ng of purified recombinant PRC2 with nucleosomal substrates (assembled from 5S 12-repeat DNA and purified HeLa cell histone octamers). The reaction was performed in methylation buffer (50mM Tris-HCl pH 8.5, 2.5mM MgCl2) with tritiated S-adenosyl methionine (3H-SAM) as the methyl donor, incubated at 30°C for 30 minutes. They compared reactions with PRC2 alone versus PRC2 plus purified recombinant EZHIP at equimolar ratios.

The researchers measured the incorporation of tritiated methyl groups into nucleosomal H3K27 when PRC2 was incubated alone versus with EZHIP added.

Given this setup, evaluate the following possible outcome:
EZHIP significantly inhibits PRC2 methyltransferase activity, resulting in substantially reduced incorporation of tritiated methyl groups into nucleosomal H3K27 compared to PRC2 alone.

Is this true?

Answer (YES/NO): NO